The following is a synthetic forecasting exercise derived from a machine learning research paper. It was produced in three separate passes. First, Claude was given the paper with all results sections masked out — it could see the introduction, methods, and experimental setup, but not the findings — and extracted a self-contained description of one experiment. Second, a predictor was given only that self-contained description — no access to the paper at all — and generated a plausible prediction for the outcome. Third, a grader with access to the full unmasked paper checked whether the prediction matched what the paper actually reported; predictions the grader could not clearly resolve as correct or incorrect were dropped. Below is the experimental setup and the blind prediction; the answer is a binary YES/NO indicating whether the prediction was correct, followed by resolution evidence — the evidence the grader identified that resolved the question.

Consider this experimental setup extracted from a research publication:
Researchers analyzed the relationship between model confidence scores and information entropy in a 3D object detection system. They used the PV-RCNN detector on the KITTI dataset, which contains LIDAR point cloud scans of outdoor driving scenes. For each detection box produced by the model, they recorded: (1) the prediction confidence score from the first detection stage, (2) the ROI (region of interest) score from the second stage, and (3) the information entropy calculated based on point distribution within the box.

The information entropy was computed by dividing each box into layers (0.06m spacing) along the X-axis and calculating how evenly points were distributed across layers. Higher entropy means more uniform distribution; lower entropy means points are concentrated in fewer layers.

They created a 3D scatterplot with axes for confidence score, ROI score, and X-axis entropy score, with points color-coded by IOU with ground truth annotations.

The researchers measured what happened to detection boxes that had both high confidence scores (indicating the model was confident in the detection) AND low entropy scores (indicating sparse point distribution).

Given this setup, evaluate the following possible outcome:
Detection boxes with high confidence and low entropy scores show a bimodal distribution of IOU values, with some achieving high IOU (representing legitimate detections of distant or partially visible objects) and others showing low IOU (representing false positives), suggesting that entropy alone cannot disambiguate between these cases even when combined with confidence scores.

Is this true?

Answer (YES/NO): NO